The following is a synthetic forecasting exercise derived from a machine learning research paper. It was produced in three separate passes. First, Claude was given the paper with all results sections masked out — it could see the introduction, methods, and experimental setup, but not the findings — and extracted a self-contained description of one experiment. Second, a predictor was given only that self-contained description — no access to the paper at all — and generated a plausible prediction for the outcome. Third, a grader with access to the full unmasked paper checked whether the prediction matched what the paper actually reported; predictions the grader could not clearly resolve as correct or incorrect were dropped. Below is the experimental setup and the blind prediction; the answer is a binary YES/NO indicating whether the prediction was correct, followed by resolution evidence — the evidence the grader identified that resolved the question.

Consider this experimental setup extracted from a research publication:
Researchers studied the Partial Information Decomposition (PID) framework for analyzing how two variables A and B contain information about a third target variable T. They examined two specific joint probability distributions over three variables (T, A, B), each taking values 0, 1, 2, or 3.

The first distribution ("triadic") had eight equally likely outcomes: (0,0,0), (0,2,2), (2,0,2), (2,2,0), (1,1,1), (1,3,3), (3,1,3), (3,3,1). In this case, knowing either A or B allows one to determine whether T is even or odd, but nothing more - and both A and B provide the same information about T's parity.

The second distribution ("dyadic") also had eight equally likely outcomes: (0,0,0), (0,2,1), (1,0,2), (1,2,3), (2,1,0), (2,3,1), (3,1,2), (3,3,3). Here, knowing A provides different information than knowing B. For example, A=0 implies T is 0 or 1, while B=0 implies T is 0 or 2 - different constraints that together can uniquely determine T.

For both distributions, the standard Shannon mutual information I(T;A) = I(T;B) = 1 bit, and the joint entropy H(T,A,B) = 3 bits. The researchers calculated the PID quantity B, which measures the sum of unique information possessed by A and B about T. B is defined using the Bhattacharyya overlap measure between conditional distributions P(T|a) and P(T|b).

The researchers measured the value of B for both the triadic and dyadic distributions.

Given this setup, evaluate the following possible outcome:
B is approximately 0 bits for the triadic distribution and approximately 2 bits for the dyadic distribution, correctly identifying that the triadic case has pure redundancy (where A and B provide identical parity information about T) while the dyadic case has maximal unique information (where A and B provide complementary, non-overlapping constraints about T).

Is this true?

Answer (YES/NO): NO